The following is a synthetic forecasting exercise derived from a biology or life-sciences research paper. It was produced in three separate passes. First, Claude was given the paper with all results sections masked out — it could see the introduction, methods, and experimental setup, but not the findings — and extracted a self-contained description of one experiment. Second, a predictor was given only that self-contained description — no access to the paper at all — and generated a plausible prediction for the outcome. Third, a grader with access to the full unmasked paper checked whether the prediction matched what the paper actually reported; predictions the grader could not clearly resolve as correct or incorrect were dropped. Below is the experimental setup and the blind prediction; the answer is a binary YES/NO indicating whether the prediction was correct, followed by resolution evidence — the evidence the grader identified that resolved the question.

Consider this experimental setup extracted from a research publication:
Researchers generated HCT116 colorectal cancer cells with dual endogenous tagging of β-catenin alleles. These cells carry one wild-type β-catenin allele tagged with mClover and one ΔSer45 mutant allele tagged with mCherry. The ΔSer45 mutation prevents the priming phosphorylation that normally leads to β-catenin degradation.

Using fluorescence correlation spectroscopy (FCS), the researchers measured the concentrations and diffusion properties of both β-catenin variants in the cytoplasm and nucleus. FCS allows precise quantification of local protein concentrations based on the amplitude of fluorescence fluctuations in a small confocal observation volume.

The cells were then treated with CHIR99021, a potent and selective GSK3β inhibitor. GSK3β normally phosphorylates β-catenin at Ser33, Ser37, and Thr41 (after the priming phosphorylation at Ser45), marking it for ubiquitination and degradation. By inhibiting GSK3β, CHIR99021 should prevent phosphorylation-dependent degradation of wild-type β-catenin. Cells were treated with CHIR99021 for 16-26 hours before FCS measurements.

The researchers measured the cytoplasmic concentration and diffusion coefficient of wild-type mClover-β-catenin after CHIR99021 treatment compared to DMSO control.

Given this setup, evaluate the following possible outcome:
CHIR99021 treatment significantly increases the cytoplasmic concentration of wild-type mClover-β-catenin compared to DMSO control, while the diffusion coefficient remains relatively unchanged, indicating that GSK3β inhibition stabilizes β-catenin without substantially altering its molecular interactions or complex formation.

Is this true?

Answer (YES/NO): NO